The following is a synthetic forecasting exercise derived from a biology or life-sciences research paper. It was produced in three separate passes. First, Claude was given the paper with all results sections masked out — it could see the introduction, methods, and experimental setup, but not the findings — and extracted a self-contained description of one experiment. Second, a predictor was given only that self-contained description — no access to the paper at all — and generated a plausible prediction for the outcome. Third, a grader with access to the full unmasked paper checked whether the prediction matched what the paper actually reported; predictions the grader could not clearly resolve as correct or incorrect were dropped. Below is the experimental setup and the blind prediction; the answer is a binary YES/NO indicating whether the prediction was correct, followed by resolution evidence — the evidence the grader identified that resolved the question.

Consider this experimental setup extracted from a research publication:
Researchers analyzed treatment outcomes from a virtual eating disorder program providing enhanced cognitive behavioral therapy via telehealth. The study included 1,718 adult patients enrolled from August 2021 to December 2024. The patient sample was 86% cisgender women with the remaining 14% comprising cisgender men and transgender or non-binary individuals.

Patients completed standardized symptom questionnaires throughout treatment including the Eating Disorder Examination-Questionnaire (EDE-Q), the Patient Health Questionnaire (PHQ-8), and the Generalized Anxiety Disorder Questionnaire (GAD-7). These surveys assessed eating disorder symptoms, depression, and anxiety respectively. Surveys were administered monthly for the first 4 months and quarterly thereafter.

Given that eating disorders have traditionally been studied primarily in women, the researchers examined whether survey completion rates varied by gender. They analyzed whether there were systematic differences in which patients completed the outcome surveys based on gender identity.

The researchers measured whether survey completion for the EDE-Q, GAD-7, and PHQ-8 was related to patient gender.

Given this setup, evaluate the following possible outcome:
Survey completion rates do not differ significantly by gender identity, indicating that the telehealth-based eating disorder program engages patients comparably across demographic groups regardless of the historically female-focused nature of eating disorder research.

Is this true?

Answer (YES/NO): YES